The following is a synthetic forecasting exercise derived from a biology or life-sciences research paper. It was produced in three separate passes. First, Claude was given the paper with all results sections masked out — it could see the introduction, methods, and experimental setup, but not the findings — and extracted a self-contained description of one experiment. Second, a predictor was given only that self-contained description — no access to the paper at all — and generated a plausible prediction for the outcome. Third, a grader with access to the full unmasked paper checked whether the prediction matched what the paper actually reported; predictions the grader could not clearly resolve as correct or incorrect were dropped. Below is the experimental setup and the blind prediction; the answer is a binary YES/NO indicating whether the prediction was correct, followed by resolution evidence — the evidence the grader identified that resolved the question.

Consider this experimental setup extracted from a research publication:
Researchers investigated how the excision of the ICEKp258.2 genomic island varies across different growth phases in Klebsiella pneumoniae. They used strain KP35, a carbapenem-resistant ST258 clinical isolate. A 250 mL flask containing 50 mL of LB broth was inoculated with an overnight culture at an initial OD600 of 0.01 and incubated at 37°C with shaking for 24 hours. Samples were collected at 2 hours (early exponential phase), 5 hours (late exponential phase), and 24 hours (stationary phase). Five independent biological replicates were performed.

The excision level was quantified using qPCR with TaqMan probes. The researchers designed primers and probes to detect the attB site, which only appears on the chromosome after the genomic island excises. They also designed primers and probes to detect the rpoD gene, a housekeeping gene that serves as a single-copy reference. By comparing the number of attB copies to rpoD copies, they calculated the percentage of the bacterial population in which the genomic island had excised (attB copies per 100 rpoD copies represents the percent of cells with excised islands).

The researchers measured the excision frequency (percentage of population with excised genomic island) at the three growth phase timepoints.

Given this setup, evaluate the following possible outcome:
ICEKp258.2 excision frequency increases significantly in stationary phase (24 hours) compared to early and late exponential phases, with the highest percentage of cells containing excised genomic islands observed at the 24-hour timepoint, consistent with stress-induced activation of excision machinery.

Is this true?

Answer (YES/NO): YES